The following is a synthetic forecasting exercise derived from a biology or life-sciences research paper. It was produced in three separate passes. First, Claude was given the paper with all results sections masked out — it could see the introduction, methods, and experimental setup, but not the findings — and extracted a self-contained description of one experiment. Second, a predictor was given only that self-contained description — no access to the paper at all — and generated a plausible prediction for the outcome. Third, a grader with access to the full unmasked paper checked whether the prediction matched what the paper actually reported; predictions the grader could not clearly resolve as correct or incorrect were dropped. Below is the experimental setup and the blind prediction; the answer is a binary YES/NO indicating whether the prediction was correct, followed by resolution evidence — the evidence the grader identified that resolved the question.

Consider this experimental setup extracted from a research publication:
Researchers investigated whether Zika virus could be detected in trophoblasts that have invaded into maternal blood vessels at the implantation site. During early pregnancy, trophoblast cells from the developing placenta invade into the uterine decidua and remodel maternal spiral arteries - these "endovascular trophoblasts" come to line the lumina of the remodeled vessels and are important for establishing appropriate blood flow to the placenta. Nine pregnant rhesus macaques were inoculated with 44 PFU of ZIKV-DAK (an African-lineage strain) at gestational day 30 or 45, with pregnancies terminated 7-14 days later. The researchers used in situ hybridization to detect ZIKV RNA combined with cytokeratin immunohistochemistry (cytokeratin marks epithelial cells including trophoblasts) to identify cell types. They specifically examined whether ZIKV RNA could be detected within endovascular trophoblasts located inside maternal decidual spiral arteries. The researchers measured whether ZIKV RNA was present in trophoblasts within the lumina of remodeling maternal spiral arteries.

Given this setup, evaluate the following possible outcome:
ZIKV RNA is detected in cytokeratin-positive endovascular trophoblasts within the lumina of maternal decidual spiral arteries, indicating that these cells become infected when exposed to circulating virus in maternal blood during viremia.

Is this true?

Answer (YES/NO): YES